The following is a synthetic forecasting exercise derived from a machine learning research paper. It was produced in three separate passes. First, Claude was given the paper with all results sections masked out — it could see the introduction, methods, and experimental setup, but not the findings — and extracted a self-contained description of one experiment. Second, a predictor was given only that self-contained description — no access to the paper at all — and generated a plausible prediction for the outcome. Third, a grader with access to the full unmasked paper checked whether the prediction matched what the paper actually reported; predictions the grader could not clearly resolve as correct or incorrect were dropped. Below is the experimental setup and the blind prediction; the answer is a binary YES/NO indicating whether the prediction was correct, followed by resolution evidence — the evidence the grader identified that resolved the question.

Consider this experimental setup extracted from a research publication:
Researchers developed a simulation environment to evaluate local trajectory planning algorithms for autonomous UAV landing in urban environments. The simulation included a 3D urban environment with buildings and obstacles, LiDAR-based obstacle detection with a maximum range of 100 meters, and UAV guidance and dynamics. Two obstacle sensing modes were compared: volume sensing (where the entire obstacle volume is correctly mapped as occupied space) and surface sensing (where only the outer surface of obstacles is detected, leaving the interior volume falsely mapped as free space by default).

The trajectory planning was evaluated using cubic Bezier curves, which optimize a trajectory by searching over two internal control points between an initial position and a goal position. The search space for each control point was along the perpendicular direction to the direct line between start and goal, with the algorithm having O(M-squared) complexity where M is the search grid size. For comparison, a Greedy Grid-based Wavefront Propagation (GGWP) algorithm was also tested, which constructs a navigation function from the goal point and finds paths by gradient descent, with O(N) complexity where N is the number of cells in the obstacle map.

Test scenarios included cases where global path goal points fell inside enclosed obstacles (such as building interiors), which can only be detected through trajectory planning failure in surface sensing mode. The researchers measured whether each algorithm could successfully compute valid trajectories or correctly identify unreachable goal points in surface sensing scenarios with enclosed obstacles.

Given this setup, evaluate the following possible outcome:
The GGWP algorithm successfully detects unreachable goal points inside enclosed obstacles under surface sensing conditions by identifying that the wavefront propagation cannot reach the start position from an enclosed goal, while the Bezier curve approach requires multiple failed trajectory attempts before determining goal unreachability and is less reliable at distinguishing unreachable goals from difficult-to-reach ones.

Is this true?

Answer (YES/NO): NO